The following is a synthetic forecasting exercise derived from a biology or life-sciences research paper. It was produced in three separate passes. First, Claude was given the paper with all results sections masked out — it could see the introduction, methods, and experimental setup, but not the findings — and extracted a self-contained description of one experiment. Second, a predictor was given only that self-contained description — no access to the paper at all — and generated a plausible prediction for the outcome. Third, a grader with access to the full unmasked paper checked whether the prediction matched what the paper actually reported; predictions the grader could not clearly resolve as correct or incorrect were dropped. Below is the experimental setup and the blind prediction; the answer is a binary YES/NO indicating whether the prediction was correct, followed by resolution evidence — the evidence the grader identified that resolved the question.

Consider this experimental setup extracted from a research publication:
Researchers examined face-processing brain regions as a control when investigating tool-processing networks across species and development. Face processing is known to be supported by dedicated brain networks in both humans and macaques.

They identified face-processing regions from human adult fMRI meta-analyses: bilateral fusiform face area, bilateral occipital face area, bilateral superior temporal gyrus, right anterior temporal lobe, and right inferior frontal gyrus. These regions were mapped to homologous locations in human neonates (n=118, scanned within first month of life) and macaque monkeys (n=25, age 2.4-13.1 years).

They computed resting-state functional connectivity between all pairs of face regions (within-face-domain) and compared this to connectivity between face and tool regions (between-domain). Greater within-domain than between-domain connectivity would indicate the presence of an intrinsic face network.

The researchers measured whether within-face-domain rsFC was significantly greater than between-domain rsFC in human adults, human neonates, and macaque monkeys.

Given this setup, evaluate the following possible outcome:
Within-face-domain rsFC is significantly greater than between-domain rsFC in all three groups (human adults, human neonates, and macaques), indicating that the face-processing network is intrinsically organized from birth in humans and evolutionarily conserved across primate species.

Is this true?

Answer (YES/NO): NO